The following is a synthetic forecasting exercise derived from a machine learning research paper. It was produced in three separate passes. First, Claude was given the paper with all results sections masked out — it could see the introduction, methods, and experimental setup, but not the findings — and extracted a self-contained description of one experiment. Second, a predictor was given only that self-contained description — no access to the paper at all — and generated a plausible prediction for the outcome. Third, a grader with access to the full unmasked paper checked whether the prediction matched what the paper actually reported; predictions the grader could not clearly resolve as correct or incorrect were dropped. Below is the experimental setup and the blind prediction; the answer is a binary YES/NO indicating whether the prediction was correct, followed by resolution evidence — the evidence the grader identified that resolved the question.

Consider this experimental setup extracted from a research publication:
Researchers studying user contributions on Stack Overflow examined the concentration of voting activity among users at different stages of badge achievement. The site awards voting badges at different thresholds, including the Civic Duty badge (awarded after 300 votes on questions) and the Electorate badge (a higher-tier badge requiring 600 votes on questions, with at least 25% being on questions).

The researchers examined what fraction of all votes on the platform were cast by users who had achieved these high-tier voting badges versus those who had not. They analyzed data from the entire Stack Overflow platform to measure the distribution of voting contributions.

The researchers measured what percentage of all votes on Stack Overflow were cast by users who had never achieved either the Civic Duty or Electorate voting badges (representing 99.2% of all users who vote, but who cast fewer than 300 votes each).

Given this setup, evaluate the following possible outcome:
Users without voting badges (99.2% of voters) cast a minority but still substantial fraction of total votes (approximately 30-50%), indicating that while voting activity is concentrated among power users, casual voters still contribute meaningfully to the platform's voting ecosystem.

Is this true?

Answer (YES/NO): NO